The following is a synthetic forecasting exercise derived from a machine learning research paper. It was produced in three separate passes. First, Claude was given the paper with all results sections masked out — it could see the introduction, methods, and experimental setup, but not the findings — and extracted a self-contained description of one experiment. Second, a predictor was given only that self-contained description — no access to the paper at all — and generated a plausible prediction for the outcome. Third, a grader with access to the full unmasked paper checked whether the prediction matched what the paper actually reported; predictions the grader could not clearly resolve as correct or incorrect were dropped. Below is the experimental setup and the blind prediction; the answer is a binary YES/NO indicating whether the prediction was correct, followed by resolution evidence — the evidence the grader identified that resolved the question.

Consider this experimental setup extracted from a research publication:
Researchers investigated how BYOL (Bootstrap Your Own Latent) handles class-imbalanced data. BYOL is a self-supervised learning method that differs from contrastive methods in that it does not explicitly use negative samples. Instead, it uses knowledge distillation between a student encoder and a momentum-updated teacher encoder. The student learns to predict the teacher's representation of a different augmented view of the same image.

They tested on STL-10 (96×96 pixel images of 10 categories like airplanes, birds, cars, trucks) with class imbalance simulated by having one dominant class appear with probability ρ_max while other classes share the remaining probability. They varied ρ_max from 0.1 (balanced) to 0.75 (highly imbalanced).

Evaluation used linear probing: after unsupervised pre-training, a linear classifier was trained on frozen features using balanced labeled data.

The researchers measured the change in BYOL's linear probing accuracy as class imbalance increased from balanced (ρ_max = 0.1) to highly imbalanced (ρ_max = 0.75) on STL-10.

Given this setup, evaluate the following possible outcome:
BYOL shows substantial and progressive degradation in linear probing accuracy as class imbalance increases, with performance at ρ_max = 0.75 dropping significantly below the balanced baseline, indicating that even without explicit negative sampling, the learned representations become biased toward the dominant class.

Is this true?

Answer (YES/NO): NO